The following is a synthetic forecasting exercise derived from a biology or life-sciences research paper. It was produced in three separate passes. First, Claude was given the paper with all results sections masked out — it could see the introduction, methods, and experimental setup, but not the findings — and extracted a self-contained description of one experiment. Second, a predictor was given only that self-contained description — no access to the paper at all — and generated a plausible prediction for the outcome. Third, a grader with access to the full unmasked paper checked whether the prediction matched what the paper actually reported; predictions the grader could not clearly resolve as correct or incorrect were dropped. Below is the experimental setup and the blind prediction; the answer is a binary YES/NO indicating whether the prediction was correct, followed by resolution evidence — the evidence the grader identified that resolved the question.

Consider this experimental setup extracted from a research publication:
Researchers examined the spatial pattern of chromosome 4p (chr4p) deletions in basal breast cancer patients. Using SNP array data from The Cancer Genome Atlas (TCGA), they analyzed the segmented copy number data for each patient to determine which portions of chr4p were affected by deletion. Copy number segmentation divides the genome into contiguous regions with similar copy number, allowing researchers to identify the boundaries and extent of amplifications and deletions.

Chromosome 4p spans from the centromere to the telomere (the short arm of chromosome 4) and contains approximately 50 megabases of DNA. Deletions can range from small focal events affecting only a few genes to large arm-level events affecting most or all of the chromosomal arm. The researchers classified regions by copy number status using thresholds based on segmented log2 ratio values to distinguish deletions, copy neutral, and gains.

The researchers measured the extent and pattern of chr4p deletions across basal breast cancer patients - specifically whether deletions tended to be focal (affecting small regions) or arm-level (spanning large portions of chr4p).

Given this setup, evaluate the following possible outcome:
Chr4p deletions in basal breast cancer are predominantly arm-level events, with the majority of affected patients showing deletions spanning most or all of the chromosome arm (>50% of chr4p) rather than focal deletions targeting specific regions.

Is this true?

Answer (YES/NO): YES